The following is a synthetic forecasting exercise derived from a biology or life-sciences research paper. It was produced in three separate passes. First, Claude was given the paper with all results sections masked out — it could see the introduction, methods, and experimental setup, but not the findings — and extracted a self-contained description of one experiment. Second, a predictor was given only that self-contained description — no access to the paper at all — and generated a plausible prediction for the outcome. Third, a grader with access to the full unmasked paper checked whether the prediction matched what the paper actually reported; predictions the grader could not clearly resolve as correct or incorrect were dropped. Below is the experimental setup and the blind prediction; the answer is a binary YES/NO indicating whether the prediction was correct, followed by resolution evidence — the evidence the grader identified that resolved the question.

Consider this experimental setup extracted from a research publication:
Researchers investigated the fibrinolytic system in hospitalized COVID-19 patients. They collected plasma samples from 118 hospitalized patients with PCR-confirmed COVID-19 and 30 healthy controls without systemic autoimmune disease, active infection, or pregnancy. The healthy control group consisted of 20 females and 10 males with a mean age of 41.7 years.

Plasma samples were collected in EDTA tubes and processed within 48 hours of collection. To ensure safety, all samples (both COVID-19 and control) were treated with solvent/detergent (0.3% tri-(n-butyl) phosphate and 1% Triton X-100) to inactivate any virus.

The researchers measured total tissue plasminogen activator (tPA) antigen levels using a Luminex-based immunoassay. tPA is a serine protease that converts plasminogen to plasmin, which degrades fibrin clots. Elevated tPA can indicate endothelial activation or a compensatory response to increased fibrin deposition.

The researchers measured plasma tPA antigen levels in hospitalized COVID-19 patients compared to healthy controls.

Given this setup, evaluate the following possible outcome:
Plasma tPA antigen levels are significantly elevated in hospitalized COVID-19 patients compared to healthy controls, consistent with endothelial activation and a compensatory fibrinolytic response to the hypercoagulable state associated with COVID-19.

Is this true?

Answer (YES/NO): YES